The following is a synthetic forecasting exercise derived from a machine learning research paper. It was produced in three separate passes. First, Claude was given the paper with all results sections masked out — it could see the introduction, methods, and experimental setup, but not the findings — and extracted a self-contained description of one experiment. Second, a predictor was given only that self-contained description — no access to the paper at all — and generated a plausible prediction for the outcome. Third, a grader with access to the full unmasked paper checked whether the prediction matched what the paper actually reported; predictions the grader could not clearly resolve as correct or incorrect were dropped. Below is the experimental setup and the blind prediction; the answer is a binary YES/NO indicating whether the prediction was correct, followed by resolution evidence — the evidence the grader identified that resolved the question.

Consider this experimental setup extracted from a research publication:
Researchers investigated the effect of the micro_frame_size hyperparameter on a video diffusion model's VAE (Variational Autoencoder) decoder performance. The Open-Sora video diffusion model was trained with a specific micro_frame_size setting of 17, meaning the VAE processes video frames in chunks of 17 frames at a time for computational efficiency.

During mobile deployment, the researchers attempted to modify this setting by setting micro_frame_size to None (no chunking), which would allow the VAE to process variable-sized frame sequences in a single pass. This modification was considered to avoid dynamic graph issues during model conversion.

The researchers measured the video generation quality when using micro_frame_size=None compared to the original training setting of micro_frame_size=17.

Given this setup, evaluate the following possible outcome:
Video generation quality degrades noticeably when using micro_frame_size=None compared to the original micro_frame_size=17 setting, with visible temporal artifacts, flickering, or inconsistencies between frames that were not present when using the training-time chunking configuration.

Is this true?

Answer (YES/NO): NO